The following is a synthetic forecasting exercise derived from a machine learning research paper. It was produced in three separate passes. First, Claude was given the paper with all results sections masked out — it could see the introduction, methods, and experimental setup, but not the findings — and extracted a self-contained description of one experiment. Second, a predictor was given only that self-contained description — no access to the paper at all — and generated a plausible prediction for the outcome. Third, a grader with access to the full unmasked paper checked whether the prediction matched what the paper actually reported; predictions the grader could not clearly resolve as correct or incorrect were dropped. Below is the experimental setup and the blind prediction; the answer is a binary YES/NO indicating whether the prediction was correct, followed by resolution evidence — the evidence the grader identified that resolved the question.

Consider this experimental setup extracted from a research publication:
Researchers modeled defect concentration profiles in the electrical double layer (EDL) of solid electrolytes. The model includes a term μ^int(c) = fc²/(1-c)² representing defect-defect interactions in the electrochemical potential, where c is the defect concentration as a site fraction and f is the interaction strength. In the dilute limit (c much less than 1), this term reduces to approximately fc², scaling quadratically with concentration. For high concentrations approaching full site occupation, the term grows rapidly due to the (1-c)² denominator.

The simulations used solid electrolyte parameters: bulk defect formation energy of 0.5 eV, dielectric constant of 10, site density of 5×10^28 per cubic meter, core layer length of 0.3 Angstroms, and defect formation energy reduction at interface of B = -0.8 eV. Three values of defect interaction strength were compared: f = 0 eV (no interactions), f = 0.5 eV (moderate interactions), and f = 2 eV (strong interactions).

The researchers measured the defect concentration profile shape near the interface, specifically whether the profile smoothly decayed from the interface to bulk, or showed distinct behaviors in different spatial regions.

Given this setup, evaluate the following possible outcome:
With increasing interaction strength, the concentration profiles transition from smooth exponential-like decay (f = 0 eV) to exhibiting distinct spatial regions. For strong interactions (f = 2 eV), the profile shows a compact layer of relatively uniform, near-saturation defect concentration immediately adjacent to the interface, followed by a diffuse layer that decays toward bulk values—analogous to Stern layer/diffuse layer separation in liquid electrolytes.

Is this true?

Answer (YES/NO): NO